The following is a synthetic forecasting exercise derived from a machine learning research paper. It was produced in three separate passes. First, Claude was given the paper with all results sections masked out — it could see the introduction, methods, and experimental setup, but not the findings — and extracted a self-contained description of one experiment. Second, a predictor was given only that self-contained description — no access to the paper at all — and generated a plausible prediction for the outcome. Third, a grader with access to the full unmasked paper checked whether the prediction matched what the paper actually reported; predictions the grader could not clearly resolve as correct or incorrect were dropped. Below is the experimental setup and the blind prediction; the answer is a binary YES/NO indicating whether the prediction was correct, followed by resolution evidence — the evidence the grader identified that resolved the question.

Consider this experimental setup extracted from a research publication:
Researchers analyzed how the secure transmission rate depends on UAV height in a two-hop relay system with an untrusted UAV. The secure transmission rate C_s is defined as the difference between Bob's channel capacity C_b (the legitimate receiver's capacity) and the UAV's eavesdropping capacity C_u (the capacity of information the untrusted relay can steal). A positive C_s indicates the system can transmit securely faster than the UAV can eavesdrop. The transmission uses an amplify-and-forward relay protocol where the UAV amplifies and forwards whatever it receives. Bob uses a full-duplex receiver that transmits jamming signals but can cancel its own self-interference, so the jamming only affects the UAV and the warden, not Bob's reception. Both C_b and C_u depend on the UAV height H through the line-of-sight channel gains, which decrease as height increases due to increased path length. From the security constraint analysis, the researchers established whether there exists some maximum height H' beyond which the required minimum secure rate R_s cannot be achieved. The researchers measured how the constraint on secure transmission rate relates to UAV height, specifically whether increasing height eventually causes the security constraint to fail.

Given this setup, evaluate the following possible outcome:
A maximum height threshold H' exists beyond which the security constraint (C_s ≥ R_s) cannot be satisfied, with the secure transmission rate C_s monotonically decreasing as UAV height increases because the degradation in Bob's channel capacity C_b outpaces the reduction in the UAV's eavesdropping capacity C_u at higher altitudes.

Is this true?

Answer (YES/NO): YES